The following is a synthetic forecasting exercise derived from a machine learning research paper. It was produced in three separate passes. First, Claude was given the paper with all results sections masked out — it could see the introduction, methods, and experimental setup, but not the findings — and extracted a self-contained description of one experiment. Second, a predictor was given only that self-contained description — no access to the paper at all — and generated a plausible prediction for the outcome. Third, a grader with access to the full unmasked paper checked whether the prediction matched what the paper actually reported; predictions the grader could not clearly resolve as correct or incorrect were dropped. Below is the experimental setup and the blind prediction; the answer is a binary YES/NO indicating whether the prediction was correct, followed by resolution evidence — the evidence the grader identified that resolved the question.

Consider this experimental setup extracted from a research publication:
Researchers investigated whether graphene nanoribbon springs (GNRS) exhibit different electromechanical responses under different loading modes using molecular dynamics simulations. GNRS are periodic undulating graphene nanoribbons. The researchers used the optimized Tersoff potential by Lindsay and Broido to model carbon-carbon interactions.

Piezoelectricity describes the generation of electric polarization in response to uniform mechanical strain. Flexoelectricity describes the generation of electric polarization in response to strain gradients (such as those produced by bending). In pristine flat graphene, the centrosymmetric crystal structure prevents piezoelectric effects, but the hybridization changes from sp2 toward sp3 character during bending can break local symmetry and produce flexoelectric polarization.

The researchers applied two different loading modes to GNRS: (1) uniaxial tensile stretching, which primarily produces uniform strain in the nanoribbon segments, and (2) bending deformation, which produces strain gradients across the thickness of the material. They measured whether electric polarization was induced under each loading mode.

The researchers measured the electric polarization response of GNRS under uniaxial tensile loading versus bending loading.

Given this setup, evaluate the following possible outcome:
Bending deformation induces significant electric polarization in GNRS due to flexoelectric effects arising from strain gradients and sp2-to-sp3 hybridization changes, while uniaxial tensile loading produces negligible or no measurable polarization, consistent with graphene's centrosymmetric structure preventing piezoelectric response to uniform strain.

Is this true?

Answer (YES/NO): YES